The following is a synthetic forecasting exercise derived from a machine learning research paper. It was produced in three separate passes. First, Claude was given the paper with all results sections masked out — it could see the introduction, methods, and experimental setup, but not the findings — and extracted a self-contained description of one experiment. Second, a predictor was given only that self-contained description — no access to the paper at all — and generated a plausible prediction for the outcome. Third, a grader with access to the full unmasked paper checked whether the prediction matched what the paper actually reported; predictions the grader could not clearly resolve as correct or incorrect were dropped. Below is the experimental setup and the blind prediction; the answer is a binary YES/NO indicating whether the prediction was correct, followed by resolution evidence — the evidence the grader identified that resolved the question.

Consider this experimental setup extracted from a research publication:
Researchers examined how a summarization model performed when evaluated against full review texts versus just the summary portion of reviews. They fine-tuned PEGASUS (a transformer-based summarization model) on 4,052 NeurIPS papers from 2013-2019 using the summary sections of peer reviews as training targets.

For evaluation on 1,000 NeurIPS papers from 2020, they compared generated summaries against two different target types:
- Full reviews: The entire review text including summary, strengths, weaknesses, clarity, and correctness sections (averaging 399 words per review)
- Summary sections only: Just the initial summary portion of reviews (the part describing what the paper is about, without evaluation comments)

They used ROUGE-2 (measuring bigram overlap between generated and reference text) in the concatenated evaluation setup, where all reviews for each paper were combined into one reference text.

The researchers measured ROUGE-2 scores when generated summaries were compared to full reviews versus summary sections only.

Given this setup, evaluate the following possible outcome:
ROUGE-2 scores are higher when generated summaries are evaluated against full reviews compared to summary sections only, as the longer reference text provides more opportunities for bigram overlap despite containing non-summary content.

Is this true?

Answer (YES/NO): NO